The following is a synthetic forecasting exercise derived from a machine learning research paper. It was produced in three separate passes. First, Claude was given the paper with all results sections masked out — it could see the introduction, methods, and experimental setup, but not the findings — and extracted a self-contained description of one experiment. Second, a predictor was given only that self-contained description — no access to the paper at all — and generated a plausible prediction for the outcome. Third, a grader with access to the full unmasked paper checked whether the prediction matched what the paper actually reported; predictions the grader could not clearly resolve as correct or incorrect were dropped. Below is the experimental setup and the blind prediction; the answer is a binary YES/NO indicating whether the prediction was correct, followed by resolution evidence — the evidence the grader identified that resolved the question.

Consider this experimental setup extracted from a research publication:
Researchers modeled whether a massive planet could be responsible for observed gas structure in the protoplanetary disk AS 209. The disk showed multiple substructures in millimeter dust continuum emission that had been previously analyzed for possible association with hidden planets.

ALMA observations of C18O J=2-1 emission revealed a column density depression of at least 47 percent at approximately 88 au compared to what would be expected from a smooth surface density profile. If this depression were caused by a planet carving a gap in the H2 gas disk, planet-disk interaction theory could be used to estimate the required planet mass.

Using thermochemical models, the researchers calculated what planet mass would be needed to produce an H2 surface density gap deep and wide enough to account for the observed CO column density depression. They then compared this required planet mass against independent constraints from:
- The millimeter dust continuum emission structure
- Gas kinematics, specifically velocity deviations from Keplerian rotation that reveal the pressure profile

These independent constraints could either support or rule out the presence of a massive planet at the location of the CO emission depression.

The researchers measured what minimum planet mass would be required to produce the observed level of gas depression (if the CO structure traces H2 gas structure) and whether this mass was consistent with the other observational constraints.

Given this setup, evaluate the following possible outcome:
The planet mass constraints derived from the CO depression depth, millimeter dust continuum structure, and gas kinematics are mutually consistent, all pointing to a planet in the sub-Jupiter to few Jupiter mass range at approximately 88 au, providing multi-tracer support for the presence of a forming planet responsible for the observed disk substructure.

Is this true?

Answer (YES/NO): NO